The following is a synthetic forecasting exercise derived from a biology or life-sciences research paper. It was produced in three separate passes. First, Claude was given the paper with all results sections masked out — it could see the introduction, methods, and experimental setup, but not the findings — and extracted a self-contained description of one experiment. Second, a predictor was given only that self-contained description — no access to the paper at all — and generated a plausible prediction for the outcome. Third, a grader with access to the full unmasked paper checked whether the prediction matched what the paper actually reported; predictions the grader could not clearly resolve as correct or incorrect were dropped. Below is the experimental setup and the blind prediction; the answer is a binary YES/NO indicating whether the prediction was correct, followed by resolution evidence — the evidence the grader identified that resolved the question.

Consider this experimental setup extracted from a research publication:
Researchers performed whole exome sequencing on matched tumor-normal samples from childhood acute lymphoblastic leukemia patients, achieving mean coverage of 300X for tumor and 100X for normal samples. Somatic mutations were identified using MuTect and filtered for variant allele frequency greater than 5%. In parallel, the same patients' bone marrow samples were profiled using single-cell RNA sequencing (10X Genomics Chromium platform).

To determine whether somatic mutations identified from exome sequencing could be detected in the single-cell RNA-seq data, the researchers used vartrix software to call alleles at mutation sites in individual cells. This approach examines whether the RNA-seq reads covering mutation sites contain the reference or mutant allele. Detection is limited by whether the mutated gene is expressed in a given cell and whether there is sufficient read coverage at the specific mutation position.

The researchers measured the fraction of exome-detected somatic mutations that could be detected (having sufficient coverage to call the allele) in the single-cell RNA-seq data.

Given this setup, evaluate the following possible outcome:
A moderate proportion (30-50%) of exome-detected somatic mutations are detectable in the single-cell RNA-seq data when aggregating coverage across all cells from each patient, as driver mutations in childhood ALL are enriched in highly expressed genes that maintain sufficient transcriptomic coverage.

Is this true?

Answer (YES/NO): NO